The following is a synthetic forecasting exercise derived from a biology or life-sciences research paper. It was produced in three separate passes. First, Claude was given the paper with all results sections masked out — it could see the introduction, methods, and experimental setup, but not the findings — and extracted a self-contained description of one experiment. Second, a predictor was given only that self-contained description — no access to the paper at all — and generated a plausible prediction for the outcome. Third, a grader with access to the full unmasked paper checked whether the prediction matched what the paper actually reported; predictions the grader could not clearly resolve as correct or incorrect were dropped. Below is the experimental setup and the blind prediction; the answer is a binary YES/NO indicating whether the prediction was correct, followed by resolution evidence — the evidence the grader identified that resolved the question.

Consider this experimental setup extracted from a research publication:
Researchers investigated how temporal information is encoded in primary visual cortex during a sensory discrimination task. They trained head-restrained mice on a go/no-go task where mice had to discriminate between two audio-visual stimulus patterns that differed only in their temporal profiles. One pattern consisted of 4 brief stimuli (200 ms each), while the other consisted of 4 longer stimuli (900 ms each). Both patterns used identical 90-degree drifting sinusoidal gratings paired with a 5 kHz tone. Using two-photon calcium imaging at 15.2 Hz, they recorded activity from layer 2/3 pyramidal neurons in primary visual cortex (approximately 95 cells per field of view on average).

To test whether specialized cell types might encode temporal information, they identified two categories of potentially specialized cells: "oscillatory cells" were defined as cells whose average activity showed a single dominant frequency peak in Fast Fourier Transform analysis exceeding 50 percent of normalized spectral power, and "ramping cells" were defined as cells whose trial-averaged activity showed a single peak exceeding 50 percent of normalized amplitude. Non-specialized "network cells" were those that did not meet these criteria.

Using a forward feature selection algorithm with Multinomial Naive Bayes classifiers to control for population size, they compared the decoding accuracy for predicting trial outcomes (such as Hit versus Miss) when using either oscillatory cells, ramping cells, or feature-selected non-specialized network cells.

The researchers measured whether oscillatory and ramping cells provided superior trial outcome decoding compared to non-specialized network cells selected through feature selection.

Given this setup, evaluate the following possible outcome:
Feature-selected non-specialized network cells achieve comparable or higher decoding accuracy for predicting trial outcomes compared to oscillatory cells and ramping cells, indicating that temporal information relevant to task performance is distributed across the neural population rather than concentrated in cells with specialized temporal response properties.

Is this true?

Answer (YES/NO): YES